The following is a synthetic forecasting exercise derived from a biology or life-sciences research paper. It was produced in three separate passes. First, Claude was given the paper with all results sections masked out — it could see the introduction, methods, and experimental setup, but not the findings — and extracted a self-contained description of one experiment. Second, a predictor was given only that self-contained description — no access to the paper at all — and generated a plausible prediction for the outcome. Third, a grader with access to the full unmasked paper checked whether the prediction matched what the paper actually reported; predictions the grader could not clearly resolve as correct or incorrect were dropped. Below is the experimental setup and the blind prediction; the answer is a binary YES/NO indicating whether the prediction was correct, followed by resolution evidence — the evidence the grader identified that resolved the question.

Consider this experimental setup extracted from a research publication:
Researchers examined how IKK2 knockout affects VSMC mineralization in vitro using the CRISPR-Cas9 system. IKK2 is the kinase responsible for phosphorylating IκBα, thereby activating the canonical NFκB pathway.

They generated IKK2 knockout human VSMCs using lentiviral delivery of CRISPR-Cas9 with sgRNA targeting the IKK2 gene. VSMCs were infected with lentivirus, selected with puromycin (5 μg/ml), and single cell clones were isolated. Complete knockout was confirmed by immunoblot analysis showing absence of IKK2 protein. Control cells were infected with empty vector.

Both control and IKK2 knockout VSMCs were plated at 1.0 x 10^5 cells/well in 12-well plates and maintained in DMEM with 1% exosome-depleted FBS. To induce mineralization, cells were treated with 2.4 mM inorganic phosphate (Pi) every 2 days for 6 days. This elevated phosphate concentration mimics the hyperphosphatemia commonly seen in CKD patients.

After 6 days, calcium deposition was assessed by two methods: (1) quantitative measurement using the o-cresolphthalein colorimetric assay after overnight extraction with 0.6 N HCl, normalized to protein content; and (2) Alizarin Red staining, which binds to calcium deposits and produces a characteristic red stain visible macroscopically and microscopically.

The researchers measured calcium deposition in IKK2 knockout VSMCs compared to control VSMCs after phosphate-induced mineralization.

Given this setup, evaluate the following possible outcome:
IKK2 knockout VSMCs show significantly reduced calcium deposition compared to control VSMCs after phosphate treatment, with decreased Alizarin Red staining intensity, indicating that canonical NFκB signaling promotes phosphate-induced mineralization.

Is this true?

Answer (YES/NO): NO